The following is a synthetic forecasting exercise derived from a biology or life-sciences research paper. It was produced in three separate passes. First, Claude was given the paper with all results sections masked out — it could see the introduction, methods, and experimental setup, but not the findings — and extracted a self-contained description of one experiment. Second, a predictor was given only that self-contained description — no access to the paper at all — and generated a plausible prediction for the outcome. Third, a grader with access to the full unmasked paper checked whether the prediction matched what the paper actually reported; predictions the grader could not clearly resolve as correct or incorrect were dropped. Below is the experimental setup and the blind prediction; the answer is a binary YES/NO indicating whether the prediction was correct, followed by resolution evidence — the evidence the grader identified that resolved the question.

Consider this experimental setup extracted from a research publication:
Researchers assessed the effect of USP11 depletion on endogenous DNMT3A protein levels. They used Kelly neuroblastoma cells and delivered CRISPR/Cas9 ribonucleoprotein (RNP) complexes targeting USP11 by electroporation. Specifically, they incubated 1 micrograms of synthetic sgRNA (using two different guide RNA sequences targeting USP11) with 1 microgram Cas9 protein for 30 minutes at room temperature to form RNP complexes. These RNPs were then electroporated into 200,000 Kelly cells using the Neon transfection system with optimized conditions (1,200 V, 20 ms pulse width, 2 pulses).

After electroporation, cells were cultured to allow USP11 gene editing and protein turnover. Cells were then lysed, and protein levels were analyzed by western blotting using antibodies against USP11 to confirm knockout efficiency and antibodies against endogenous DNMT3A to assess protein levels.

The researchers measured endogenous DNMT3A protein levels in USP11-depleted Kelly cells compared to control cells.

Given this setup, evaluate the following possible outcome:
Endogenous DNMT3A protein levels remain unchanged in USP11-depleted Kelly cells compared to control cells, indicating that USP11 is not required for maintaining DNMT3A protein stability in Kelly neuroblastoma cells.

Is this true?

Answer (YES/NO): NO